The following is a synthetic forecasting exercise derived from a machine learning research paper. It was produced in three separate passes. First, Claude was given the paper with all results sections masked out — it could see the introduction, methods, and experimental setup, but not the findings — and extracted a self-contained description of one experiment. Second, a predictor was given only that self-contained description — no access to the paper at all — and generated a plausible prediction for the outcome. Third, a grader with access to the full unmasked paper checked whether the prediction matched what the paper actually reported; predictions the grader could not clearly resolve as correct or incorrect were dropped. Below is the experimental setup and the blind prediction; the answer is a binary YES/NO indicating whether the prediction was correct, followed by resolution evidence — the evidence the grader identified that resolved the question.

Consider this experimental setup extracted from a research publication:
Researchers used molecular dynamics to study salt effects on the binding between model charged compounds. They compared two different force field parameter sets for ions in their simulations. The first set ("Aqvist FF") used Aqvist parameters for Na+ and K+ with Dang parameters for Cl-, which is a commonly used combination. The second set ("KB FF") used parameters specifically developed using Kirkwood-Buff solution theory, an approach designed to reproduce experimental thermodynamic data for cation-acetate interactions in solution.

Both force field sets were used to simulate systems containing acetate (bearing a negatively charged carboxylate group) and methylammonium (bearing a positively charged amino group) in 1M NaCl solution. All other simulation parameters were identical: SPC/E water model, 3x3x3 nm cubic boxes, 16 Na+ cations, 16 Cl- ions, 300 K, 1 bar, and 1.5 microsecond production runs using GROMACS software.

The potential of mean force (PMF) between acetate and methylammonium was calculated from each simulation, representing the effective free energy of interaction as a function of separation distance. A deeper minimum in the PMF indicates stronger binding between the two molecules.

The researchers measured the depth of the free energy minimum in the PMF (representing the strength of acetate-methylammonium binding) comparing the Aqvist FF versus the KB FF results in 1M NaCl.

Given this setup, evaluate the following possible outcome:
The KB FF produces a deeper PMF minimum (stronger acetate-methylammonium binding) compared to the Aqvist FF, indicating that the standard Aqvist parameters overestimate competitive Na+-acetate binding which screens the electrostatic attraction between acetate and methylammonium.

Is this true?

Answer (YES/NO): NO